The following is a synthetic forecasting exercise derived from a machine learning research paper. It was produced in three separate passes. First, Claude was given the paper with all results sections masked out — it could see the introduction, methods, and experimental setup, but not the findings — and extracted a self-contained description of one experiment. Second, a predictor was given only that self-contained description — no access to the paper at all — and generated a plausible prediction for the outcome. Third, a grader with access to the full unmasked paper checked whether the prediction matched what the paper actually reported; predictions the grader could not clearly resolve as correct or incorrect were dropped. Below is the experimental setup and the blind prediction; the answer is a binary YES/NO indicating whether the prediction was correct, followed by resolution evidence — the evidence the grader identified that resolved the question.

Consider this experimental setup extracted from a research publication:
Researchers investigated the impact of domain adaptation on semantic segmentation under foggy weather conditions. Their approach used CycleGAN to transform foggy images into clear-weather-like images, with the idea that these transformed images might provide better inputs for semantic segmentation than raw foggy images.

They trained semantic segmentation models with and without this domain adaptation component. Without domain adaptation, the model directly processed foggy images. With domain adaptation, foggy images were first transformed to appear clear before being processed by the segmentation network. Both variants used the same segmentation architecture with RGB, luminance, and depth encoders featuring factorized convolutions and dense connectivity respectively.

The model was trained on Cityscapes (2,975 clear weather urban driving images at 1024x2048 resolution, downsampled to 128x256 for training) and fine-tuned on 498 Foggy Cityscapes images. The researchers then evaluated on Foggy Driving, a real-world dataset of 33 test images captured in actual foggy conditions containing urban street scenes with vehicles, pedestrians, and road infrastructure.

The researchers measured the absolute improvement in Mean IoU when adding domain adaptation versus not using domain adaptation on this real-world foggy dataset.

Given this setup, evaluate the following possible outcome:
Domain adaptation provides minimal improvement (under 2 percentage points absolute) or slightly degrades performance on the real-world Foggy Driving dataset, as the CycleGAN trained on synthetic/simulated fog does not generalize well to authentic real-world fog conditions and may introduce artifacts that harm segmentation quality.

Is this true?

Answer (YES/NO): NO